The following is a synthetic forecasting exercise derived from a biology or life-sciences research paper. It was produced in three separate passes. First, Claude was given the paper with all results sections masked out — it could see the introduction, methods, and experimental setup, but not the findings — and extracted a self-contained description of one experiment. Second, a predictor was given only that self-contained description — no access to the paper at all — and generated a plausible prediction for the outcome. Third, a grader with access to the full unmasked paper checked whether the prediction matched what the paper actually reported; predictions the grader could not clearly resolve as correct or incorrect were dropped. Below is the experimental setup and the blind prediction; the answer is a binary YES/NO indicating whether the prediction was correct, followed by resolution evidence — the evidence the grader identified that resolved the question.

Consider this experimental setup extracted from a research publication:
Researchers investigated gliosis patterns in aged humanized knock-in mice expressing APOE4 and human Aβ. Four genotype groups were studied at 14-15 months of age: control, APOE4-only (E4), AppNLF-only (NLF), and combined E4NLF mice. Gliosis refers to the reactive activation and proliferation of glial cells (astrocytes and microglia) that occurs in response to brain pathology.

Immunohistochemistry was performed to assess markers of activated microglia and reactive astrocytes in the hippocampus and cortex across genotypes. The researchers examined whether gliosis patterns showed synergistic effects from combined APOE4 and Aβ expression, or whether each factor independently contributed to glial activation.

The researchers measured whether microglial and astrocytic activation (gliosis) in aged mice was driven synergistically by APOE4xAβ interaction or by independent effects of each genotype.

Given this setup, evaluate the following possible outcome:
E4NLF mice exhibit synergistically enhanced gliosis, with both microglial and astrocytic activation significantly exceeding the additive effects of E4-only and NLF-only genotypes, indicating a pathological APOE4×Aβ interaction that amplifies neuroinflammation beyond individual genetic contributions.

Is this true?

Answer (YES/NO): NO